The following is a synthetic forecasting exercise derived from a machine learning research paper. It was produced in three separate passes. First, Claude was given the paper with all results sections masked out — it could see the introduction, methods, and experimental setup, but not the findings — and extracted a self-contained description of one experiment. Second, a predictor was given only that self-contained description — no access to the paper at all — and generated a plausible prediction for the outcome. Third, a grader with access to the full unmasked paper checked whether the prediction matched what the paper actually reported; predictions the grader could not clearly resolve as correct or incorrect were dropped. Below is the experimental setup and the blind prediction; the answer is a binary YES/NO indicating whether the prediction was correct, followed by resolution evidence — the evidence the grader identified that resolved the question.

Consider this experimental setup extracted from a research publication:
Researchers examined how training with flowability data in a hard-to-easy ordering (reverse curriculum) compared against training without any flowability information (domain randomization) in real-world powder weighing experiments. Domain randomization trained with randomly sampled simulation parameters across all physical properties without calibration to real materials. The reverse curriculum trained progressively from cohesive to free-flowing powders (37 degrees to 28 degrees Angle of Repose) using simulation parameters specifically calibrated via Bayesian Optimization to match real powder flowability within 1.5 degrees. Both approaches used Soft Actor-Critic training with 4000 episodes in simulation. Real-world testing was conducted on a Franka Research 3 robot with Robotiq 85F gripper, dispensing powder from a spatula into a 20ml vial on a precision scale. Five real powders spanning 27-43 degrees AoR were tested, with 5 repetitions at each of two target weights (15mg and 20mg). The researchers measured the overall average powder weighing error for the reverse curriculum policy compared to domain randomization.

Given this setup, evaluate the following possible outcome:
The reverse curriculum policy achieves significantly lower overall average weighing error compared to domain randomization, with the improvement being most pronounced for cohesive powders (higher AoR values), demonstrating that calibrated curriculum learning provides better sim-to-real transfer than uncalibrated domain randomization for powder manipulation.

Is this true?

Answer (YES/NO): NO